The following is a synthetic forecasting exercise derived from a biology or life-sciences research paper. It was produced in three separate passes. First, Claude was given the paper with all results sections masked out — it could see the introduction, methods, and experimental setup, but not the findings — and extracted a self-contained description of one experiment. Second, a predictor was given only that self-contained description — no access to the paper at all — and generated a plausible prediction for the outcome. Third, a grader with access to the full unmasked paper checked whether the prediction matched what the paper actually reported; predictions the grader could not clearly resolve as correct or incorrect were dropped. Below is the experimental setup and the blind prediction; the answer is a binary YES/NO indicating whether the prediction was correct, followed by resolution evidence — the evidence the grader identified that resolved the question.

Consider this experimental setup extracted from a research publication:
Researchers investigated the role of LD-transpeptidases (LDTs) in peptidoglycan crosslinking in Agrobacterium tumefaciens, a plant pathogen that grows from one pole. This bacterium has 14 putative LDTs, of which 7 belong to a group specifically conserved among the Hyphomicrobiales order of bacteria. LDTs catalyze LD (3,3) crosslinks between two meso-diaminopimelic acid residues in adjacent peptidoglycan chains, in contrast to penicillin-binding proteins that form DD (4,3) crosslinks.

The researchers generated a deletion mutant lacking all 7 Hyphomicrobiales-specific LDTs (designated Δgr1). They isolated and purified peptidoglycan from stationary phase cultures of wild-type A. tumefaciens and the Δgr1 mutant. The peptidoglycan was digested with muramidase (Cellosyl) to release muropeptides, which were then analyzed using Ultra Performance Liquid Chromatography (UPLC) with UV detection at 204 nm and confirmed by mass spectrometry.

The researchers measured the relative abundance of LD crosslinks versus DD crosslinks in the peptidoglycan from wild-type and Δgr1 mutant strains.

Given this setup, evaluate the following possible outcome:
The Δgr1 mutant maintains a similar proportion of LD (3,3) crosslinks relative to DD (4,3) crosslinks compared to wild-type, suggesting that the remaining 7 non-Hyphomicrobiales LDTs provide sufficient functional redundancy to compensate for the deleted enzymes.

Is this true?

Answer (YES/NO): NO